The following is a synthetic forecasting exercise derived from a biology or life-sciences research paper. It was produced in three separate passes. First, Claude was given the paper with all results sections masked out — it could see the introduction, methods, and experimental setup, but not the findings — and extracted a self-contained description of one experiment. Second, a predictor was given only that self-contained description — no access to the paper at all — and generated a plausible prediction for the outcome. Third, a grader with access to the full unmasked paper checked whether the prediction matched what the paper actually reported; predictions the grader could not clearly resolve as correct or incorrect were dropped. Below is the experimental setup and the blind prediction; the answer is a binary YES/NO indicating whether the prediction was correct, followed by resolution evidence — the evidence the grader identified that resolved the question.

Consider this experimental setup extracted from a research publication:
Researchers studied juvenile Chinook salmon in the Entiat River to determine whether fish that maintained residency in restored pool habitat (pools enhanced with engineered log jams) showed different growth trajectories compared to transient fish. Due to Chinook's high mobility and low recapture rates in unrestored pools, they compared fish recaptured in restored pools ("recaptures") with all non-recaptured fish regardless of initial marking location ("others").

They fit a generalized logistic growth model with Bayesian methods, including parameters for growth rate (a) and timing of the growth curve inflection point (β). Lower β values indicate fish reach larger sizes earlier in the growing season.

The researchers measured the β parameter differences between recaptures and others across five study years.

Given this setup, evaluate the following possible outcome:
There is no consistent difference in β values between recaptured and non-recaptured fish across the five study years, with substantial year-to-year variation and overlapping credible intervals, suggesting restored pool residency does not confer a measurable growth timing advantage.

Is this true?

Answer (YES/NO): NO